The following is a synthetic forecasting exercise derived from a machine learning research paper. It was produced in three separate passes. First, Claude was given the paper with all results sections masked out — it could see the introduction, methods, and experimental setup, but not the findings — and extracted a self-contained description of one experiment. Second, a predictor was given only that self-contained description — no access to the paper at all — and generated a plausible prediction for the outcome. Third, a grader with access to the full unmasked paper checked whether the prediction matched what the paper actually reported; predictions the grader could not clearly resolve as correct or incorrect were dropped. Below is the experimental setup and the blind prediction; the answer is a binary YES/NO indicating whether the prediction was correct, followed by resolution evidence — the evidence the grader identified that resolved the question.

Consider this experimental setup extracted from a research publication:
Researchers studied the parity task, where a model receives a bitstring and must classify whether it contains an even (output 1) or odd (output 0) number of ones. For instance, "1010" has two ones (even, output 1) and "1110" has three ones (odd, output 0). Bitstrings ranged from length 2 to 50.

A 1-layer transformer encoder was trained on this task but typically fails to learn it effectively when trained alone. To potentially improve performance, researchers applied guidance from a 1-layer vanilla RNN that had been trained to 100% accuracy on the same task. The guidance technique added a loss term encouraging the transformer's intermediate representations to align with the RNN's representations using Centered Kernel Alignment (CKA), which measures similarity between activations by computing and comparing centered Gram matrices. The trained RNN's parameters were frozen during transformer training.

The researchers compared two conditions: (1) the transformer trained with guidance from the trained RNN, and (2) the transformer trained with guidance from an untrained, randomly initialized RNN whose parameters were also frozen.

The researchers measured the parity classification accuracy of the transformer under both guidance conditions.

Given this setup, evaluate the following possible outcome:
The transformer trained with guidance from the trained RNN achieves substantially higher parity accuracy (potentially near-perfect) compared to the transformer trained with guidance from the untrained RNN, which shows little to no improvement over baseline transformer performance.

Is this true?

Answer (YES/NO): NO